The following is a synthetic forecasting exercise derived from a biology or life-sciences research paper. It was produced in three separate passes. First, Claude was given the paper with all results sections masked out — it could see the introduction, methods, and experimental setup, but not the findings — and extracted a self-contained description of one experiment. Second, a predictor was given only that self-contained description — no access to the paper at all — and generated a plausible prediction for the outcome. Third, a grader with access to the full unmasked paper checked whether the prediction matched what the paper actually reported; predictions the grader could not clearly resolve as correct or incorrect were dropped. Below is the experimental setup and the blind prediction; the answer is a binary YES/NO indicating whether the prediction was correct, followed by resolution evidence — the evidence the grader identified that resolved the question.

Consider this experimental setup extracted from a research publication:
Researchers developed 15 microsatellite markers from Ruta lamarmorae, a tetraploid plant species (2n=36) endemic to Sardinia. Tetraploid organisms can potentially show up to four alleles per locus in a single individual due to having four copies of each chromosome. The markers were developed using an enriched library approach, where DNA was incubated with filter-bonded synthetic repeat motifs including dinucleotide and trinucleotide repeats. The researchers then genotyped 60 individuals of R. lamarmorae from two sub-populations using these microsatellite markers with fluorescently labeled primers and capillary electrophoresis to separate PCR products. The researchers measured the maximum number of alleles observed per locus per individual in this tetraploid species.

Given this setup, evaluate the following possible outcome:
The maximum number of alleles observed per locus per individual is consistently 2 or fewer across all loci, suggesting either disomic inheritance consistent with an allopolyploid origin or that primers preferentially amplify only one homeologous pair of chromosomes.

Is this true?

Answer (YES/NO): YES